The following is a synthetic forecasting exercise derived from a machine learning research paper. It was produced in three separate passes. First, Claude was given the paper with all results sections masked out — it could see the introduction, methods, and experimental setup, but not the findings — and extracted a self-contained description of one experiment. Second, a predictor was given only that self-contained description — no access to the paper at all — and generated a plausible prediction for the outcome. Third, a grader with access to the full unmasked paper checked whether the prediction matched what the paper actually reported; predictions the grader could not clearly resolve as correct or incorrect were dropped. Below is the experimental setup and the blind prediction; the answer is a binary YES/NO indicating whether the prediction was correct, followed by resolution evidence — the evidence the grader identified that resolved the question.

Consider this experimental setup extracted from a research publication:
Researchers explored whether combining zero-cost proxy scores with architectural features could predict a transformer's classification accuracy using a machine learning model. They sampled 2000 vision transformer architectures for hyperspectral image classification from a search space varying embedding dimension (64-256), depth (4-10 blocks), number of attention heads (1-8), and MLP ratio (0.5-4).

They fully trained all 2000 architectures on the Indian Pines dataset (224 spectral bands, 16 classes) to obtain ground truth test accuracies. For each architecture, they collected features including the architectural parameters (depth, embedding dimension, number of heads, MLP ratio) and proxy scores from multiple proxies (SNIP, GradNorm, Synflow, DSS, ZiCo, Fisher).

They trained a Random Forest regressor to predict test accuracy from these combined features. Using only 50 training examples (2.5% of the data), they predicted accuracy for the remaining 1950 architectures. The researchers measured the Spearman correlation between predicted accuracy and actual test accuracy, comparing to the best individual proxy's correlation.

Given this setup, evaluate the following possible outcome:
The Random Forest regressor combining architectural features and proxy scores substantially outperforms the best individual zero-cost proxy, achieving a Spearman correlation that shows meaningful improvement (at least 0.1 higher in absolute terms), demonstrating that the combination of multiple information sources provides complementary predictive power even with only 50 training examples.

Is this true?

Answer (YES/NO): NO